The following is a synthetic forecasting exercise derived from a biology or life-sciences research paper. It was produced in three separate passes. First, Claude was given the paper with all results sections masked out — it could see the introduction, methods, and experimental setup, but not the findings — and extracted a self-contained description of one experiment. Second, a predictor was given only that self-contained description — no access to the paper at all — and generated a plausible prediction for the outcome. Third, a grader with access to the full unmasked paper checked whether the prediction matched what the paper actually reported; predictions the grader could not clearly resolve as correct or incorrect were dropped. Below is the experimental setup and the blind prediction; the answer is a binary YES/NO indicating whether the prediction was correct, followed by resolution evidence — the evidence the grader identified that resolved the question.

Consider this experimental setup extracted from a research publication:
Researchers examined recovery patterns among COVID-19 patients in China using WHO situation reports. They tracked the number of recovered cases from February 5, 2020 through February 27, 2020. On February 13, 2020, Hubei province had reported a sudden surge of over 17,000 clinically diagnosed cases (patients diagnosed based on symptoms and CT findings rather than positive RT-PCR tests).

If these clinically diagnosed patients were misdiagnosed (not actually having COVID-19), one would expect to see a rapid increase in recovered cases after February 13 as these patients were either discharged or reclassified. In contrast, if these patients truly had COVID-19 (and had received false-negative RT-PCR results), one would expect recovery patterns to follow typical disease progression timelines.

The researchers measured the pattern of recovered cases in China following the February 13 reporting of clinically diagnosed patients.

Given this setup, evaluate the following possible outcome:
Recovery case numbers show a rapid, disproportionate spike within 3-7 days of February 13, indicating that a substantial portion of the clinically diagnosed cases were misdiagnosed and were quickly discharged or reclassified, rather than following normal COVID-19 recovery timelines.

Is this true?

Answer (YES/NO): NO